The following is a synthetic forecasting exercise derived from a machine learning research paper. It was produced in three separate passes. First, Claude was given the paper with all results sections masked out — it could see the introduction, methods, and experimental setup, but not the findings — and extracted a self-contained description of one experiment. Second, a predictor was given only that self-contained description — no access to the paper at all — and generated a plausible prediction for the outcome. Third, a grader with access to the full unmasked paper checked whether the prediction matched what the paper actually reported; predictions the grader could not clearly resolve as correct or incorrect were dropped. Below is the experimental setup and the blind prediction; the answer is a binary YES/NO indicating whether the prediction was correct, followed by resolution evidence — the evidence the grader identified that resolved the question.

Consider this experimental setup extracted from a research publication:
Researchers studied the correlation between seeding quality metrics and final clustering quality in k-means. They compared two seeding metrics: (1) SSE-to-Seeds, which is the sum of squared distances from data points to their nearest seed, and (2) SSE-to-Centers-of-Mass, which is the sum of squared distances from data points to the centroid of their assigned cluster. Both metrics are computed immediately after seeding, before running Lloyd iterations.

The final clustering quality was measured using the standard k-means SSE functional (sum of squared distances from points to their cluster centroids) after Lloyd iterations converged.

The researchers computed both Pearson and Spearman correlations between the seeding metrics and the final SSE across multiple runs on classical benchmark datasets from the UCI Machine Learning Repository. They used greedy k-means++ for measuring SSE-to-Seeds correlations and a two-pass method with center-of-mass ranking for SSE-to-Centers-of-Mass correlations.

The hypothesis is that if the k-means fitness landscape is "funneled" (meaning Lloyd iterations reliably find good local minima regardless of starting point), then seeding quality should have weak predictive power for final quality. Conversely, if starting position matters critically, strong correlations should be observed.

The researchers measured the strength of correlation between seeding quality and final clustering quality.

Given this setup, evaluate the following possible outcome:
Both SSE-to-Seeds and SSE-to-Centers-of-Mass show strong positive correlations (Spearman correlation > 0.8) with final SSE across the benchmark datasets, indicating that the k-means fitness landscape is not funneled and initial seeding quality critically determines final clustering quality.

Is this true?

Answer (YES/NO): NO